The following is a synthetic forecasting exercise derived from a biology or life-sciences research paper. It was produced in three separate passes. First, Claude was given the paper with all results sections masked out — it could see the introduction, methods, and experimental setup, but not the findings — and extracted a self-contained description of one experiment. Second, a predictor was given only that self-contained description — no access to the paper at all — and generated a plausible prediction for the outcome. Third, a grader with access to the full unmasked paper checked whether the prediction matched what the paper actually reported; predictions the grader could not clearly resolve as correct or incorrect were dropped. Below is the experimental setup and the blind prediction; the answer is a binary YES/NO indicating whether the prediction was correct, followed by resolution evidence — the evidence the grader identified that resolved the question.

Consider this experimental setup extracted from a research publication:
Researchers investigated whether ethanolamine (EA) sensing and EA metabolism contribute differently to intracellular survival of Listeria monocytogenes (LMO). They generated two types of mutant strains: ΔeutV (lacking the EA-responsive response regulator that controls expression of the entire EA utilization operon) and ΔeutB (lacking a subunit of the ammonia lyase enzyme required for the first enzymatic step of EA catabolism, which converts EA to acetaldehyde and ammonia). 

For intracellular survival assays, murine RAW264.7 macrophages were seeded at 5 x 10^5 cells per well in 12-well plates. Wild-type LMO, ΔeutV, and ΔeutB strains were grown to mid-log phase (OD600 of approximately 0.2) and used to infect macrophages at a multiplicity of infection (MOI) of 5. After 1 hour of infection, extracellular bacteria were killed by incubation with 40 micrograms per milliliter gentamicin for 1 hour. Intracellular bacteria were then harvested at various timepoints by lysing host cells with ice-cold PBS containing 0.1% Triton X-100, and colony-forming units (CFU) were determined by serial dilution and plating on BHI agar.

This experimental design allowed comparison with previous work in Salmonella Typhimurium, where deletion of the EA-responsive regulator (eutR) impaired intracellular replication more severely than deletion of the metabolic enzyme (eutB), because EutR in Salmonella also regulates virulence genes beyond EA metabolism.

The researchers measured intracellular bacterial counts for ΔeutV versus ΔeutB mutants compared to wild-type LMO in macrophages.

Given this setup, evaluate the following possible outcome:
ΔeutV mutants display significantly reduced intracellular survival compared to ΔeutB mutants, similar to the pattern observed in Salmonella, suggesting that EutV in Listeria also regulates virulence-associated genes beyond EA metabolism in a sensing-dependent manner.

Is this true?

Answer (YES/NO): NO